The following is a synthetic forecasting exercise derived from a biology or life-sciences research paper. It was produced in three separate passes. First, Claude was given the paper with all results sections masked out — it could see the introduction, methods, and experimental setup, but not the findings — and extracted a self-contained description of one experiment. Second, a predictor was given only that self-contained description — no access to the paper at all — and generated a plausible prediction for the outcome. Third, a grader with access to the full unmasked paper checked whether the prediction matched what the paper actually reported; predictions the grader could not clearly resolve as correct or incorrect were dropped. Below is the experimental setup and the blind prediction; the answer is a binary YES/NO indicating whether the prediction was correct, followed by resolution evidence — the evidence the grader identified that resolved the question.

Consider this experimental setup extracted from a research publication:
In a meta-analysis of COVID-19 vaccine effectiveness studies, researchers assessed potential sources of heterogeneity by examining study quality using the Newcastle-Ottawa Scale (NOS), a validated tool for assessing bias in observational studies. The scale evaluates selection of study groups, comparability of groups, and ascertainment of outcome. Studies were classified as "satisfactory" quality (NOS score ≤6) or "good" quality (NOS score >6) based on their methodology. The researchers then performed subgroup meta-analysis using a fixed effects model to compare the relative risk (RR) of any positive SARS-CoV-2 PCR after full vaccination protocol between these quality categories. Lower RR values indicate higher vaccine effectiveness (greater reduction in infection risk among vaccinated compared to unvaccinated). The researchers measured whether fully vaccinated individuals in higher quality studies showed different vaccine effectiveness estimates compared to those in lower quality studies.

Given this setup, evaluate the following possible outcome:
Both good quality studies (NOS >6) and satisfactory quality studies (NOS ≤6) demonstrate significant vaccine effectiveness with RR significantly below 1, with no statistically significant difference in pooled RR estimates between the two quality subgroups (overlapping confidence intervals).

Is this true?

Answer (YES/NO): NO